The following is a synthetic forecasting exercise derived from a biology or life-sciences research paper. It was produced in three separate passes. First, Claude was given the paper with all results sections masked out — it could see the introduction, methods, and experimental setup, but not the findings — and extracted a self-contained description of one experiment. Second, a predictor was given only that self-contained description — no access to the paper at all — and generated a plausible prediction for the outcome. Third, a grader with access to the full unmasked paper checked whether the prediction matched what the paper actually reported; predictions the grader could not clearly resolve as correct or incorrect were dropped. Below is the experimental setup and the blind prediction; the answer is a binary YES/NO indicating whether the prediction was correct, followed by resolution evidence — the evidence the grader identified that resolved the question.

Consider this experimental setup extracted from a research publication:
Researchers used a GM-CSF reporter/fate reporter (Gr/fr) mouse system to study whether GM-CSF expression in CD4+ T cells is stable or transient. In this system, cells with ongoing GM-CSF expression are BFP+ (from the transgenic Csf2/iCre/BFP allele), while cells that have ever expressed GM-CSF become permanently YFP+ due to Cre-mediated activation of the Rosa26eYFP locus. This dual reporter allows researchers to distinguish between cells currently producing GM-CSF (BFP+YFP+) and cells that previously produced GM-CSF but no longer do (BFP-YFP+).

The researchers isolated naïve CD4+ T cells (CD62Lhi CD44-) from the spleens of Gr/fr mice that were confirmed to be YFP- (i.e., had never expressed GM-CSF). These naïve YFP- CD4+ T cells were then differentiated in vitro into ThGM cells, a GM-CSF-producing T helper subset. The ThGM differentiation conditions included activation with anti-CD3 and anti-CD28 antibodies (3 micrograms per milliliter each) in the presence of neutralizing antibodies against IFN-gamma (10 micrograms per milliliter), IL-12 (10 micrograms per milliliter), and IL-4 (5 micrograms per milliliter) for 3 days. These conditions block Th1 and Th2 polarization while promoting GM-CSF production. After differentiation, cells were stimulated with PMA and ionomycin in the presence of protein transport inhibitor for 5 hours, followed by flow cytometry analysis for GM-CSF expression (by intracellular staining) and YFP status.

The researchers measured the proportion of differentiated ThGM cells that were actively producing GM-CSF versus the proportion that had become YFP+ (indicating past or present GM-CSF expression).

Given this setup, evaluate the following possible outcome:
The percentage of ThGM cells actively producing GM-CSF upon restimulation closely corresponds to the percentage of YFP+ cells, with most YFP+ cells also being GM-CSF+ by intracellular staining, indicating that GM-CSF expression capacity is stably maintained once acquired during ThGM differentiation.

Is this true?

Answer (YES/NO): NO